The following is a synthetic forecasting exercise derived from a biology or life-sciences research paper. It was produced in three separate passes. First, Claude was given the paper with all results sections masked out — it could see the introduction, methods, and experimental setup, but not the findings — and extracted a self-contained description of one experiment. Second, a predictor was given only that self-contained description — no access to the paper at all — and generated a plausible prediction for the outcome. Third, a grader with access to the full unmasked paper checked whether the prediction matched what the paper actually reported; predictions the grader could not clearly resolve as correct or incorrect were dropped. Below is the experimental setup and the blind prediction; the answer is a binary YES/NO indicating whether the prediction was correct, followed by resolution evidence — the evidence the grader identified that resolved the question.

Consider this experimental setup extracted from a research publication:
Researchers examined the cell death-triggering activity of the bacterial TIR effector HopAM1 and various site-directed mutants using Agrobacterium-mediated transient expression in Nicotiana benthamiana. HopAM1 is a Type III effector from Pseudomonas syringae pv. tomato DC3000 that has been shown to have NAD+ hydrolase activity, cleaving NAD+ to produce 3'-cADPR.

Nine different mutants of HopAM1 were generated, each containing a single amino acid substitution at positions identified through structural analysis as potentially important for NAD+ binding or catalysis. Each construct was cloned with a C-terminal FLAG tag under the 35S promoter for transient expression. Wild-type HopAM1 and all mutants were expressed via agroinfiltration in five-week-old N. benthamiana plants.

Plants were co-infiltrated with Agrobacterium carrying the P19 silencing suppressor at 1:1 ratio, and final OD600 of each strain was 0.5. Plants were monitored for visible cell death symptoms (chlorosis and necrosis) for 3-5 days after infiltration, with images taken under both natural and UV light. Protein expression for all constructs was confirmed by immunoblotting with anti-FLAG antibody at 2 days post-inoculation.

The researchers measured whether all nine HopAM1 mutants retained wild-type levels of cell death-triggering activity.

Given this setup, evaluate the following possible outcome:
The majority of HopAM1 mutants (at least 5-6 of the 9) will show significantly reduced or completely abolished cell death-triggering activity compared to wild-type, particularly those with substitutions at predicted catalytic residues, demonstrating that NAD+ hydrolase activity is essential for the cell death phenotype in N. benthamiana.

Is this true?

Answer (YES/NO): YES